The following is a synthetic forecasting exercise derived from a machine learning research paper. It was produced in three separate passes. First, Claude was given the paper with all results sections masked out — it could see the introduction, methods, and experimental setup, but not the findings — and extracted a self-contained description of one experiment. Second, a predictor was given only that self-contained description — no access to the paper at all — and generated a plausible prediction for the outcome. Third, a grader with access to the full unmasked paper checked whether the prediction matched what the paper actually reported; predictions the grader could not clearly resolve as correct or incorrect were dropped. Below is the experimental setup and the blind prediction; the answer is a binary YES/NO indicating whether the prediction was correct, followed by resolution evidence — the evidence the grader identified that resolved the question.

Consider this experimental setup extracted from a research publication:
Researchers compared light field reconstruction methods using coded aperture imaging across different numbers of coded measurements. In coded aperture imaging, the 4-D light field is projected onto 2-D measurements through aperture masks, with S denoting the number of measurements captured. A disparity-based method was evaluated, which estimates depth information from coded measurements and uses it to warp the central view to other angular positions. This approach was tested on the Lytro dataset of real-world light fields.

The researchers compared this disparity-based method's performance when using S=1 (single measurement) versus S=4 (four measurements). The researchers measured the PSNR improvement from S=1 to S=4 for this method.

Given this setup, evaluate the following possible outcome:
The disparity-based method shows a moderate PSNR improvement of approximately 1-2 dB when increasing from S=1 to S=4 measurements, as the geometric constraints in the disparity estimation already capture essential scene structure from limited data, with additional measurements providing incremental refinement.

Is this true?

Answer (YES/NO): NO